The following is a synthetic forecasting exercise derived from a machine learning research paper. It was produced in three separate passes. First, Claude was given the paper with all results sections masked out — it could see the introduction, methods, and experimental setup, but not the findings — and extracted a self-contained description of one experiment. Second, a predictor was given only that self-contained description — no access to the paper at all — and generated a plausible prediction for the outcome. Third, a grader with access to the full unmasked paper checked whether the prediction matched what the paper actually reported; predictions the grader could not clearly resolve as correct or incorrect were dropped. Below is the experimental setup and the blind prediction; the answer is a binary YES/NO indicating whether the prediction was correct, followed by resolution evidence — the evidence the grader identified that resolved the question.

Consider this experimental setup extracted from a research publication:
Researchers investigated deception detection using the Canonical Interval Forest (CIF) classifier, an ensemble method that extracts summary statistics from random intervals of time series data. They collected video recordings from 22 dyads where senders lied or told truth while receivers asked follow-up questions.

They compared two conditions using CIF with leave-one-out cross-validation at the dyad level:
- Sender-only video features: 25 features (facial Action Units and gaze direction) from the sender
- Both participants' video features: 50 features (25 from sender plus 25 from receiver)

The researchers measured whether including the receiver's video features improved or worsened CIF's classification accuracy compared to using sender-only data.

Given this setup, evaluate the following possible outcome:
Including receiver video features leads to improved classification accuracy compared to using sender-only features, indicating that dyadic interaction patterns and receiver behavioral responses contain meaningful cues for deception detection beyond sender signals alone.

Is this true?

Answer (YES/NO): YES